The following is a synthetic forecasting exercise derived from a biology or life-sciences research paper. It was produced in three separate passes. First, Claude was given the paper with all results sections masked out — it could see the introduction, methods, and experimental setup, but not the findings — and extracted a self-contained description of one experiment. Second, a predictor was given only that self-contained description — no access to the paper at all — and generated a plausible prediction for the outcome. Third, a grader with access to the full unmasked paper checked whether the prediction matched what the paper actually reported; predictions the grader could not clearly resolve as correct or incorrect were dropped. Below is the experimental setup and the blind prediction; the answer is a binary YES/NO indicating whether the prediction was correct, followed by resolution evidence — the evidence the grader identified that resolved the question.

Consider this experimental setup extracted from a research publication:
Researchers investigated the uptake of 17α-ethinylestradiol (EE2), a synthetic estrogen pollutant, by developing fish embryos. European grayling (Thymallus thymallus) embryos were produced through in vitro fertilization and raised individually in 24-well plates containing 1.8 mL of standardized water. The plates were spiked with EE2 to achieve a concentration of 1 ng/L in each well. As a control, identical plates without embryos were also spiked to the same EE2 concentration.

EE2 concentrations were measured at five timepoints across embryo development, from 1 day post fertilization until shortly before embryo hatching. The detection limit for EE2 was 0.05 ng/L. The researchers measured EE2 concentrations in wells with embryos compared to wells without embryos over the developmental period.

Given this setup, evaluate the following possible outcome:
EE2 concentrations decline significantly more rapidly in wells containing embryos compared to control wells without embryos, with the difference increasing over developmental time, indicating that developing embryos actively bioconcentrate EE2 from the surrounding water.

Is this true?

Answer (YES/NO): YES